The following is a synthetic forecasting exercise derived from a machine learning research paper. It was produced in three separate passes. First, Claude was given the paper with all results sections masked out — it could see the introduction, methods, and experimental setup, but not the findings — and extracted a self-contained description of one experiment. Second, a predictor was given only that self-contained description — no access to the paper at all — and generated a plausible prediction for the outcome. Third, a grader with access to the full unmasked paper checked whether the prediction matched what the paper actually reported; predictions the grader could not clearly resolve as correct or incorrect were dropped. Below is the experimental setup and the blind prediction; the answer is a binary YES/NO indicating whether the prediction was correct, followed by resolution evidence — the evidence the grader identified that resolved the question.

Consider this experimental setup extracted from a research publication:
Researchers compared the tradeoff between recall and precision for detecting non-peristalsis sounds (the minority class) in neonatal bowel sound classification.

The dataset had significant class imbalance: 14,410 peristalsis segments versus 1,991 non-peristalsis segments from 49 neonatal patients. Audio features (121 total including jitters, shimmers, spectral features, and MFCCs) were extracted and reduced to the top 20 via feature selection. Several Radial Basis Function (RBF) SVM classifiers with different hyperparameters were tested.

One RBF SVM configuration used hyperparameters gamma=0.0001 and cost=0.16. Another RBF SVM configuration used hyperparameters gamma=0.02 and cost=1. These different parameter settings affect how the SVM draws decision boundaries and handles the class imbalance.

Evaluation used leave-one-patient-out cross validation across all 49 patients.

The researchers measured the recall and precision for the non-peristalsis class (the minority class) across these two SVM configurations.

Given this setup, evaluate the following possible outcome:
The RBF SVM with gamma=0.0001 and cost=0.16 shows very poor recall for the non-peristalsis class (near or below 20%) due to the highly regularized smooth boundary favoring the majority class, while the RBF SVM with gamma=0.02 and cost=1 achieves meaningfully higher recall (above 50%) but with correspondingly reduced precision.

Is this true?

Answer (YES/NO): NO